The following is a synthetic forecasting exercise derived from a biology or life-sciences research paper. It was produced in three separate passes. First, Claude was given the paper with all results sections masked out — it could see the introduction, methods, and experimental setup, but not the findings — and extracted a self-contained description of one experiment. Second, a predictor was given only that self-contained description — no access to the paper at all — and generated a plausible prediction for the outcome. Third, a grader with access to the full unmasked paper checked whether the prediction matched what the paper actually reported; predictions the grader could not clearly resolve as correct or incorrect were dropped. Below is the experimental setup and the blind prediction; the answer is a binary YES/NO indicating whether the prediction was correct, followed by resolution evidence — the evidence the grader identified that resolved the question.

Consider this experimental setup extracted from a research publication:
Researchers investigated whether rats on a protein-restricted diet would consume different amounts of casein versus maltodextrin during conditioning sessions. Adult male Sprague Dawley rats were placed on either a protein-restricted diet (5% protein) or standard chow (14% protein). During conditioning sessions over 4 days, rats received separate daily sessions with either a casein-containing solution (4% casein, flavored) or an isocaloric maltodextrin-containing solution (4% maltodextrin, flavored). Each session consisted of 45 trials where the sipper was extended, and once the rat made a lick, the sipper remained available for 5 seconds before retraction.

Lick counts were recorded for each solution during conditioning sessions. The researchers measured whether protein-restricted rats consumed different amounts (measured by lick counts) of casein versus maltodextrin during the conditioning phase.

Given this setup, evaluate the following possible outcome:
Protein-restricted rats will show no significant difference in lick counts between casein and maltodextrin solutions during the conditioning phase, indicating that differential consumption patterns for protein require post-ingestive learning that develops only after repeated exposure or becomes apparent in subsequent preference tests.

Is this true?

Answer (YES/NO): YES